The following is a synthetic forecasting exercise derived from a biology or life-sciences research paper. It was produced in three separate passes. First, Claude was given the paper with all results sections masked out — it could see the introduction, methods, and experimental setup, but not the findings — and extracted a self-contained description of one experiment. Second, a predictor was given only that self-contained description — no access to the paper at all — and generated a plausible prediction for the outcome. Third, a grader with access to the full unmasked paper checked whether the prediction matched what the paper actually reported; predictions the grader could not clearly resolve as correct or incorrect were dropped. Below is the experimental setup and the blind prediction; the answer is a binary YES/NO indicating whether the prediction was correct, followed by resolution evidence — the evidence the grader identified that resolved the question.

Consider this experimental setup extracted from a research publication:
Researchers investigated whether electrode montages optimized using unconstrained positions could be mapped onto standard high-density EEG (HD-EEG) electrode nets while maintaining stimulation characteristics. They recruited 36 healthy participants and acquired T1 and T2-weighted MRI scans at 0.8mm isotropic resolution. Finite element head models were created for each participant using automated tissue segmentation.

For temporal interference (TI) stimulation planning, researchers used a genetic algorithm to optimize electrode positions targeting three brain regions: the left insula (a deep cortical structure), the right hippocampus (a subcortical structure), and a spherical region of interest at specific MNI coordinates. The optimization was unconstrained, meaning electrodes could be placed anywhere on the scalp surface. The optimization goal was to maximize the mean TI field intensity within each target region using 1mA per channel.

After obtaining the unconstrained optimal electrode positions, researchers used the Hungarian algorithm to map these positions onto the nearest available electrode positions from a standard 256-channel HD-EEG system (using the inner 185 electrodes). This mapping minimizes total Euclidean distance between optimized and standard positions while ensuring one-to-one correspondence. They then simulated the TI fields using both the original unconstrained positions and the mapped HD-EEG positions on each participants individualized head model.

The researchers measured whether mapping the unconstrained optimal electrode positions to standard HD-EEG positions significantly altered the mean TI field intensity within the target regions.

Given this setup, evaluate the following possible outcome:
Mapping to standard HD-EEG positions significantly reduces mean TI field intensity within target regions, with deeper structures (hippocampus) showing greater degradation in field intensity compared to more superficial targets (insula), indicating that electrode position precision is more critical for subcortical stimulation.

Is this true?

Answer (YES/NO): YES